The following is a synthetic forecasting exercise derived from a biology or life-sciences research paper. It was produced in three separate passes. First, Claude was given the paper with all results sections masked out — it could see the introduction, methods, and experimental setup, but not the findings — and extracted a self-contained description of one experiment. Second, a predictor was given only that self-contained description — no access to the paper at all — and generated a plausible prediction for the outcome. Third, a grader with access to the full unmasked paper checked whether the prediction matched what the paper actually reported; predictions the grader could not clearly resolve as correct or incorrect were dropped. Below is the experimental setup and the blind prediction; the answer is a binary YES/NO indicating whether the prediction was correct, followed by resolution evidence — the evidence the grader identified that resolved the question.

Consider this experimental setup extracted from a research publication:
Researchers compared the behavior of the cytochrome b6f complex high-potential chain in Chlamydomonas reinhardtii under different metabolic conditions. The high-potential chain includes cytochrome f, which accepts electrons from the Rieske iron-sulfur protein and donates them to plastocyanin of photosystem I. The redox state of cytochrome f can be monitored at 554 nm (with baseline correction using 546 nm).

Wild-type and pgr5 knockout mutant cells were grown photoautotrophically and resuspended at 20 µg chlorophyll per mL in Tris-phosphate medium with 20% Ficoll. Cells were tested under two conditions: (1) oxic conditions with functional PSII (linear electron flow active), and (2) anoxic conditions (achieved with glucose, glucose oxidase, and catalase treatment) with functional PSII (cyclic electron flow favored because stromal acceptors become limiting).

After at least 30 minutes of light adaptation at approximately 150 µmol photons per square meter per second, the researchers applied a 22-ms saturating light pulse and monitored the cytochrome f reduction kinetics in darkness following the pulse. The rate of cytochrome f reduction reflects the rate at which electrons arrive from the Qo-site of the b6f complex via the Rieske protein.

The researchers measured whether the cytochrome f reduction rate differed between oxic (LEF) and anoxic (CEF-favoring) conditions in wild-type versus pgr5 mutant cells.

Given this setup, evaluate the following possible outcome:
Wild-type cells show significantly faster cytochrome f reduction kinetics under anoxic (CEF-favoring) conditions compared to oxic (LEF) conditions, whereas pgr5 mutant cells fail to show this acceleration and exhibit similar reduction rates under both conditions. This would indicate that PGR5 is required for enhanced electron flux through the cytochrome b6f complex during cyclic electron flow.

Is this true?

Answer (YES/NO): NO